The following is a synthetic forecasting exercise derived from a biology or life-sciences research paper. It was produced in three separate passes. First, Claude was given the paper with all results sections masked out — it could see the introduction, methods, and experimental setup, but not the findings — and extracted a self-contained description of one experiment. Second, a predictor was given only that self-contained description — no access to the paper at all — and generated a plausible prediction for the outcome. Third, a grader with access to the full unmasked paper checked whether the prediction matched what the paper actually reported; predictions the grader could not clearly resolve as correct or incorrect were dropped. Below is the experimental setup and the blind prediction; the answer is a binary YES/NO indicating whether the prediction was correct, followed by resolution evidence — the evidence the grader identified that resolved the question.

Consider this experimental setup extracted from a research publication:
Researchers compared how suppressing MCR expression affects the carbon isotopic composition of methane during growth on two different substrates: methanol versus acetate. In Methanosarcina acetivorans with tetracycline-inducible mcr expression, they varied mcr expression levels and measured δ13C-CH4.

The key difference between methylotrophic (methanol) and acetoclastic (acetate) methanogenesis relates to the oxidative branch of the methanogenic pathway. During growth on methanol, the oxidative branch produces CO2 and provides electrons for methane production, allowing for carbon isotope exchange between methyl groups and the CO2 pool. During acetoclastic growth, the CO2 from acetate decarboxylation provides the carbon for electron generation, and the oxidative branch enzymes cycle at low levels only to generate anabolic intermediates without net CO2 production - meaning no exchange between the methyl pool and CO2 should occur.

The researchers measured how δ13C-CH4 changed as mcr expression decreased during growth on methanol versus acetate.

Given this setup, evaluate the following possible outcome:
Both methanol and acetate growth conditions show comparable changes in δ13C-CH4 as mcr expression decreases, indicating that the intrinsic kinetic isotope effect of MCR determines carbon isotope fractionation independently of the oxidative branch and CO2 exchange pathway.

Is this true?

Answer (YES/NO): NO